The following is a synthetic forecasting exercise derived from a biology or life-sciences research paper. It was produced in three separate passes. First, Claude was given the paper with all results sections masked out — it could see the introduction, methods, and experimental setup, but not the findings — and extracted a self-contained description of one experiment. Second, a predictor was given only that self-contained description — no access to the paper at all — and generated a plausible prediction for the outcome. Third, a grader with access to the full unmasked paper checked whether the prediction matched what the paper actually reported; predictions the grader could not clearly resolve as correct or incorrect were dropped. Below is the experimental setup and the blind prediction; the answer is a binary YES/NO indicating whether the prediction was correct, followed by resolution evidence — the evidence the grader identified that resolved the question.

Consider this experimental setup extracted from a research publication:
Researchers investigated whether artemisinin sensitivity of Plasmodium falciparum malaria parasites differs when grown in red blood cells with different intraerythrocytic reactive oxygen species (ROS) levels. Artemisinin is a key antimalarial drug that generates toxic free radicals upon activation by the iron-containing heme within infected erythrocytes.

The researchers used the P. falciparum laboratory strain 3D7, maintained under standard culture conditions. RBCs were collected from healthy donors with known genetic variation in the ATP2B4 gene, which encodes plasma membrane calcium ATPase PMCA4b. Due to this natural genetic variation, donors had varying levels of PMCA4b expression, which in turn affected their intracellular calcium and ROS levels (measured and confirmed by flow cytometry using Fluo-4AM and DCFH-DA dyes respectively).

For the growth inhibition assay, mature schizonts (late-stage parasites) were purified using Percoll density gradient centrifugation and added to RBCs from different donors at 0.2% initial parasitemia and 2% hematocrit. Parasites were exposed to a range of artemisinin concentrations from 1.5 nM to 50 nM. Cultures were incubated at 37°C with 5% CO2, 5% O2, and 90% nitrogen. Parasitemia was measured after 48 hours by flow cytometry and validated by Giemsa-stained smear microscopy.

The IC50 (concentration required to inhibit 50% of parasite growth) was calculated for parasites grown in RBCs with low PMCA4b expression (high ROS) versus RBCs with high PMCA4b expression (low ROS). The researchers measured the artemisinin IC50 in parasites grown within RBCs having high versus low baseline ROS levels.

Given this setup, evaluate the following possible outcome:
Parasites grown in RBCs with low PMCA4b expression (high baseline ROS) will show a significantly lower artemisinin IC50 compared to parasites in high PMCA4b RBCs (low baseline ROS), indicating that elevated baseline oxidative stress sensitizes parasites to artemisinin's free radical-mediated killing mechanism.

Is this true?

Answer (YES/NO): NO